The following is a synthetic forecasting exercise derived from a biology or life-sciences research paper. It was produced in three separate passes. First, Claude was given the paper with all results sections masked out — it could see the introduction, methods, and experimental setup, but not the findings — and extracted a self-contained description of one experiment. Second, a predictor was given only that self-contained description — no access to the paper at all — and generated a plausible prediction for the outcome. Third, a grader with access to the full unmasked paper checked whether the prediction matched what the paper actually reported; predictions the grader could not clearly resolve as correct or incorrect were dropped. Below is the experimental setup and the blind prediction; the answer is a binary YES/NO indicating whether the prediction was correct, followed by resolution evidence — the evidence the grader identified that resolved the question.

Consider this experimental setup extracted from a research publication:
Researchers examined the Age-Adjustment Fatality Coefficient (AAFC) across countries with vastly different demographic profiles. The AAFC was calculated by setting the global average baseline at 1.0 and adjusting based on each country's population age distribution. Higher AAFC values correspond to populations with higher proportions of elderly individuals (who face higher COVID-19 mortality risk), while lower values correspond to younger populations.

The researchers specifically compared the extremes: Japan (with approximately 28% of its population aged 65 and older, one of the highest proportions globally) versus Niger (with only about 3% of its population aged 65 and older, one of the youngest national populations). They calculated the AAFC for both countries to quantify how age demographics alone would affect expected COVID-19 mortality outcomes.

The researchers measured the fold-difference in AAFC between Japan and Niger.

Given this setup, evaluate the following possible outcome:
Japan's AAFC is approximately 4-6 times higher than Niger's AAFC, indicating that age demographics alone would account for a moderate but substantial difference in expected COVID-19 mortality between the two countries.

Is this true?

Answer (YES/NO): NO